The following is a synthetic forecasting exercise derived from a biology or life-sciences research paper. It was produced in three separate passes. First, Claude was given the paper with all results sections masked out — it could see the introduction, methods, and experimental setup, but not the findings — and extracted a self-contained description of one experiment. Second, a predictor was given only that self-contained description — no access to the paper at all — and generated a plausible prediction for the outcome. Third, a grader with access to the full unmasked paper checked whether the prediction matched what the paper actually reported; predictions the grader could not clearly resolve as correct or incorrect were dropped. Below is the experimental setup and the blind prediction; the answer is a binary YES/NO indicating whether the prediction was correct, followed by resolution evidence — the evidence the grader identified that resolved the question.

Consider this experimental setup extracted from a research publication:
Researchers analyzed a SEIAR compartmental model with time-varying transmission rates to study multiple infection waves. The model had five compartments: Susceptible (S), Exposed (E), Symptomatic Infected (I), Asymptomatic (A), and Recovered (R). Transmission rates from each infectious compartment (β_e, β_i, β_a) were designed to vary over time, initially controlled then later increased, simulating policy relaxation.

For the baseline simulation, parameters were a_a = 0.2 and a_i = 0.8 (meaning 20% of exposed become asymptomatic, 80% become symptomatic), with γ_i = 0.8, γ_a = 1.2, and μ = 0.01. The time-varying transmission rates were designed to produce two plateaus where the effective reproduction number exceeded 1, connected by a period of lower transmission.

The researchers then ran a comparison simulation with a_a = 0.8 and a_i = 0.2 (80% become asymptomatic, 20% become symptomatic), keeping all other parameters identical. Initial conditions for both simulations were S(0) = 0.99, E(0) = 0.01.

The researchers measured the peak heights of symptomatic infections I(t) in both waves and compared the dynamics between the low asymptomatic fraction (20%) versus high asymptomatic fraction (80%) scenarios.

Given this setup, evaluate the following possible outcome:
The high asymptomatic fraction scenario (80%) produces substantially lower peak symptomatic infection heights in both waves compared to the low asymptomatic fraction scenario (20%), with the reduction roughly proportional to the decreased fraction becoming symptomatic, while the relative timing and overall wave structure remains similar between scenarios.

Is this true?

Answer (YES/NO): NO